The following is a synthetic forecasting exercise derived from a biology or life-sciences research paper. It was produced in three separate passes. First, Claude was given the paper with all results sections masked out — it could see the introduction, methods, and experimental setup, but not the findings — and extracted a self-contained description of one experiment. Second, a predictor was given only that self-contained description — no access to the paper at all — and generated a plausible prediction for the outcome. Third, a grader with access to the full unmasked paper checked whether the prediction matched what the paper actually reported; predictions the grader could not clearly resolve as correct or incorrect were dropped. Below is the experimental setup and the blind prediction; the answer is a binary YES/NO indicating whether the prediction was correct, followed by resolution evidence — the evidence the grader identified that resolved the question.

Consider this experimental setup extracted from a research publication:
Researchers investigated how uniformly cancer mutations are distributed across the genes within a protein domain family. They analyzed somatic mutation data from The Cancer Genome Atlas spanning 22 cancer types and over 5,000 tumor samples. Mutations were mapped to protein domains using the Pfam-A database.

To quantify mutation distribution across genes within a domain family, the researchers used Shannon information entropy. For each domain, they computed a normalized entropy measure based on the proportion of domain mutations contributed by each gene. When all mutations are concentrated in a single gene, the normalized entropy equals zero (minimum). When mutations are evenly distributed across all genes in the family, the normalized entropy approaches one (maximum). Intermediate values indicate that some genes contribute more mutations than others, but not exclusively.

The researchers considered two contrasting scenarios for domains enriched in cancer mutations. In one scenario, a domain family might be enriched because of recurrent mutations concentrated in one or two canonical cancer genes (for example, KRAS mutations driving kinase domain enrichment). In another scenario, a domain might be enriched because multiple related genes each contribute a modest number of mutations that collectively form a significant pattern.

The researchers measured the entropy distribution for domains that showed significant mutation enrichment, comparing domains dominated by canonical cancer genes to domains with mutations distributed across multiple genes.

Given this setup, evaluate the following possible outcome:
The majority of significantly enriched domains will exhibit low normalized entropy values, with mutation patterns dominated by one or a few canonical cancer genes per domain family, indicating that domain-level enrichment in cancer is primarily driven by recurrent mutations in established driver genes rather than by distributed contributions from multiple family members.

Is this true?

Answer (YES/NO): NO